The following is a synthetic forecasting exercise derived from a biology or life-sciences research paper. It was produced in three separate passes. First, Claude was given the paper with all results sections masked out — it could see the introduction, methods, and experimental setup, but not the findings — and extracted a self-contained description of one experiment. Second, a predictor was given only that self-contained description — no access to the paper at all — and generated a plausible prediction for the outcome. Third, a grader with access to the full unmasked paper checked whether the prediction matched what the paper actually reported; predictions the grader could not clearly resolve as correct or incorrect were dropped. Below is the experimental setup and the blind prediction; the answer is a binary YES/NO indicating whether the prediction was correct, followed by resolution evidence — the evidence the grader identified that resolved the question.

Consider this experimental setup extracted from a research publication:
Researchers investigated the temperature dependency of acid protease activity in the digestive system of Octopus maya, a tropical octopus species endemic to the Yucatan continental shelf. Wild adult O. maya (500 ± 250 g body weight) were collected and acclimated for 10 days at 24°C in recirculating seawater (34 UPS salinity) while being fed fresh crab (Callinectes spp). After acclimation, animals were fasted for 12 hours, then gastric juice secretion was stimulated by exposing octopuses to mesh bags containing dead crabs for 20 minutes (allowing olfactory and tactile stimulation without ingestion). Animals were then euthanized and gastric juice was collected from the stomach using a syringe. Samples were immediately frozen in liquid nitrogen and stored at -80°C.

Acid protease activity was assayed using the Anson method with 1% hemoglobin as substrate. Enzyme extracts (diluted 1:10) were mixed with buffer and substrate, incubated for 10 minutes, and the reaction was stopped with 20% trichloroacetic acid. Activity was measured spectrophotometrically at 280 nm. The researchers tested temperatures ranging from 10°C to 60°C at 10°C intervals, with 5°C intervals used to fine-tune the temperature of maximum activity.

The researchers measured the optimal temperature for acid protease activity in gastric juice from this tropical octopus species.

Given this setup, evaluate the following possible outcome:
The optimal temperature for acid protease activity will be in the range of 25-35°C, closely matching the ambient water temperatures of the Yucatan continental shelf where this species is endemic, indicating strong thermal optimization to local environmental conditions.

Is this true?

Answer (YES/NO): NO